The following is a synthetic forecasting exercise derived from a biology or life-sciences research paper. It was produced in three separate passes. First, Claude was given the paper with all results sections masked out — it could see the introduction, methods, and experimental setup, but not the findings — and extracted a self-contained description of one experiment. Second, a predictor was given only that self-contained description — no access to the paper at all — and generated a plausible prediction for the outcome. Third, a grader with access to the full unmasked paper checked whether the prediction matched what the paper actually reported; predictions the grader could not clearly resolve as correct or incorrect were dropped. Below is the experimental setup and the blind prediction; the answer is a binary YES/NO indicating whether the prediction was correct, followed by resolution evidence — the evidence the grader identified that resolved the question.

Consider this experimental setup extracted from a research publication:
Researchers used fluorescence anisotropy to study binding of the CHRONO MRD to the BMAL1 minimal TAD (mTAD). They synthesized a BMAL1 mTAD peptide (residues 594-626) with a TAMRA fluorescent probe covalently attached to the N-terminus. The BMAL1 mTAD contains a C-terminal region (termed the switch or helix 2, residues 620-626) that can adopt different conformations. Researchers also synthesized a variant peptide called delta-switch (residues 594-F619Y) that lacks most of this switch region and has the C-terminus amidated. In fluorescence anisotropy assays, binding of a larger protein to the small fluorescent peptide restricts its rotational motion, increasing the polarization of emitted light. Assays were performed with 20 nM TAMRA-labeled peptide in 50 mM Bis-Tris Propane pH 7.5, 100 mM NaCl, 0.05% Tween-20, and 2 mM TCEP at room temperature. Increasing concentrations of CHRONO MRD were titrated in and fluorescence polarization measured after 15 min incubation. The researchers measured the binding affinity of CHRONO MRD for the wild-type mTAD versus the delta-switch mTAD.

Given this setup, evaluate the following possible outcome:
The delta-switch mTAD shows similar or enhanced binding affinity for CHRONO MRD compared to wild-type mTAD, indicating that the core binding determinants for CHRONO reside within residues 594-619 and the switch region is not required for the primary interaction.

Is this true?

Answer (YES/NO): NO